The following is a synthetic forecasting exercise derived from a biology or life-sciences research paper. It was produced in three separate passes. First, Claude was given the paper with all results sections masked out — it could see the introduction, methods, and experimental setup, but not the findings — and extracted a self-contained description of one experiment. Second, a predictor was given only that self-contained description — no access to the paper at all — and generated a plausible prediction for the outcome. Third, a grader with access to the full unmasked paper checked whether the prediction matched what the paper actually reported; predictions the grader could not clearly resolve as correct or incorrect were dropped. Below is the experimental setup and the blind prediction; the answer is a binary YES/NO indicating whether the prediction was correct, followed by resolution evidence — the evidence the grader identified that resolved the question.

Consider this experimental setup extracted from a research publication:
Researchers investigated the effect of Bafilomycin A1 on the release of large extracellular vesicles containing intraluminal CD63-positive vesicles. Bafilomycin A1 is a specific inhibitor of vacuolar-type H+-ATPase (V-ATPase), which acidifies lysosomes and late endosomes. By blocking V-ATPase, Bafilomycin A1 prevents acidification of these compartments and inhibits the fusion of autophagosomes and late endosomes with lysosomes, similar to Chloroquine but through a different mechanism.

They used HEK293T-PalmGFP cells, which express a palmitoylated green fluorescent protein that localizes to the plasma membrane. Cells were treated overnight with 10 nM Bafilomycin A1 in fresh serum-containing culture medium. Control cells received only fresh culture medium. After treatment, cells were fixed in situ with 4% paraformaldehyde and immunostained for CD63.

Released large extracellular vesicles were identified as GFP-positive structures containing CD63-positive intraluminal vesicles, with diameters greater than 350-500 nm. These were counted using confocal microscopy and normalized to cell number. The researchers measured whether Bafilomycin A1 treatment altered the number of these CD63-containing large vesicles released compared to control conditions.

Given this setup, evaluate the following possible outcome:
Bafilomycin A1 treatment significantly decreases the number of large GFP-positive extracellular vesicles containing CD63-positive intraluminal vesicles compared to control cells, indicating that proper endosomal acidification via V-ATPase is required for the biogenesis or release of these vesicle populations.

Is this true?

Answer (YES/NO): NO